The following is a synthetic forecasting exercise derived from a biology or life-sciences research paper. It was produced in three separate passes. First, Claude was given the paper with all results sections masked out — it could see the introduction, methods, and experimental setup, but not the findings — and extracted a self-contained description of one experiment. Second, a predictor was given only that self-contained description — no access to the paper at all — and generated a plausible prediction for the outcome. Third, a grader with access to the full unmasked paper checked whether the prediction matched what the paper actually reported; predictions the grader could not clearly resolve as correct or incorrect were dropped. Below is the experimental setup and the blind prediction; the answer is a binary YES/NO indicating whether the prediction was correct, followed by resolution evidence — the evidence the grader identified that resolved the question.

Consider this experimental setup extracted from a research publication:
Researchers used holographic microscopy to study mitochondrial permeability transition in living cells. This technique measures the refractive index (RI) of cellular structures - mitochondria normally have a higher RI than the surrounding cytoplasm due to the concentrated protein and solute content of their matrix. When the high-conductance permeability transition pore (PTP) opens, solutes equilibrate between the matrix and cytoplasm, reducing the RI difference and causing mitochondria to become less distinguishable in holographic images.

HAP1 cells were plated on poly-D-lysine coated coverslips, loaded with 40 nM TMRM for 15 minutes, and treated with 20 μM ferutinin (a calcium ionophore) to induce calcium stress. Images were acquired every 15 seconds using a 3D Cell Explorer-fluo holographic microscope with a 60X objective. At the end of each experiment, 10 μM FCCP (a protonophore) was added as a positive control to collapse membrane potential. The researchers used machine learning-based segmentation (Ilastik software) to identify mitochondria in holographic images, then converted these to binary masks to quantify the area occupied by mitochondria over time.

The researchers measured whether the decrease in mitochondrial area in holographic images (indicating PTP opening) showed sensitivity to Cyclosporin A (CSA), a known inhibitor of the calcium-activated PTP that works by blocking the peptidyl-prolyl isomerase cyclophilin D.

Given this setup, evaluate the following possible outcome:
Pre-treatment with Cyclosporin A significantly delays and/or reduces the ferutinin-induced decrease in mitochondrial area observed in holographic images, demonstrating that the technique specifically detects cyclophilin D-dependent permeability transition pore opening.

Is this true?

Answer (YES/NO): YES